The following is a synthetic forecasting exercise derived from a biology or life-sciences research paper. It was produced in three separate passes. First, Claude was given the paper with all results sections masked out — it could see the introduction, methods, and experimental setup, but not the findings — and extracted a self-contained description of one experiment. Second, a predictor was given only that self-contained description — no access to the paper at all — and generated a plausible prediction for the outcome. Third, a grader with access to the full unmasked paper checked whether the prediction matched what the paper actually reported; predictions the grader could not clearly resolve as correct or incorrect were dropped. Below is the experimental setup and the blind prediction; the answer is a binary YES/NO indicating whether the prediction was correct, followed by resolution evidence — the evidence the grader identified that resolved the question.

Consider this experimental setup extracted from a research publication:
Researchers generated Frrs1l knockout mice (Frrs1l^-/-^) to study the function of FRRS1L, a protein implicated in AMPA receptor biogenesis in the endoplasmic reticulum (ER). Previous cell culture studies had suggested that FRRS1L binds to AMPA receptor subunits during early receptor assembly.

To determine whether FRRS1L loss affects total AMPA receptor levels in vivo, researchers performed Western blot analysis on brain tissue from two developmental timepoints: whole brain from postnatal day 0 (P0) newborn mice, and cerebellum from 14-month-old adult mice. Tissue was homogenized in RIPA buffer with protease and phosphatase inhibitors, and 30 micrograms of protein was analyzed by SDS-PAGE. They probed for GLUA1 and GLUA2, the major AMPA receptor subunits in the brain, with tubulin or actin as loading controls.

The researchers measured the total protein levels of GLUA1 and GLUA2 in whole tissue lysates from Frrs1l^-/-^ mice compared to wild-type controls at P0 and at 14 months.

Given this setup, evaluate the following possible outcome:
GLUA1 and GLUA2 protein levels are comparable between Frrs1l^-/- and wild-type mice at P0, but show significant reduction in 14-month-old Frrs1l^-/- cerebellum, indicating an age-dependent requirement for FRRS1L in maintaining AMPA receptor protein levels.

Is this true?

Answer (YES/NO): NO